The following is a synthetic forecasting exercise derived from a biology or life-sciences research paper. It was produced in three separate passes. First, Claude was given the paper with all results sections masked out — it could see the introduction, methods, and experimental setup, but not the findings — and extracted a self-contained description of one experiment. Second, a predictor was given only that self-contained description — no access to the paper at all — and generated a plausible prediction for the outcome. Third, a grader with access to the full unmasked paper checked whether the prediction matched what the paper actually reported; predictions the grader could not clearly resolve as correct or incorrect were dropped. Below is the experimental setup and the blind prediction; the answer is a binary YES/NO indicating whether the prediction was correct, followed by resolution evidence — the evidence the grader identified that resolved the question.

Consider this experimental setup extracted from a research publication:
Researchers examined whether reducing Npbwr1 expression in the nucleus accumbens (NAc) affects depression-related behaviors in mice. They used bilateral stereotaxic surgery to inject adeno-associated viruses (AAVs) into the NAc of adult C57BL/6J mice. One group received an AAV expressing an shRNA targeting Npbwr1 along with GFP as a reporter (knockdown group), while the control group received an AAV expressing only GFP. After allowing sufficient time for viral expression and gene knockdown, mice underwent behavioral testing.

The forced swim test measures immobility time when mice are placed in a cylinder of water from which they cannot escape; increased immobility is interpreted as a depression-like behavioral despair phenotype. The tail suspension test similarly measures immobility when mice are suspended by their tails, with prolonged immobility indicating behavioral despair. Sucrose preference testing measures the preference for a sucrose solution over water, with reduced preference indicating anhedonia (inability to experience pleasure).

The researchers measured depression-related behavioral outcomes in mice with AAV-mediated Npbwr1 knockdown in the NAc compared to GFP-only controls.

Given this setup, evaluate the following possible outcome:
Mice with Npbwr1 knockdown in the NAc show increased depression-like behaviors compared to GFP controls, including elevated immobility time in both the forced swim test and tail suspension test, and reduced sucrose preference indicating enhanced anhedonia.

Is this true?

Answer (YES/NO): NO